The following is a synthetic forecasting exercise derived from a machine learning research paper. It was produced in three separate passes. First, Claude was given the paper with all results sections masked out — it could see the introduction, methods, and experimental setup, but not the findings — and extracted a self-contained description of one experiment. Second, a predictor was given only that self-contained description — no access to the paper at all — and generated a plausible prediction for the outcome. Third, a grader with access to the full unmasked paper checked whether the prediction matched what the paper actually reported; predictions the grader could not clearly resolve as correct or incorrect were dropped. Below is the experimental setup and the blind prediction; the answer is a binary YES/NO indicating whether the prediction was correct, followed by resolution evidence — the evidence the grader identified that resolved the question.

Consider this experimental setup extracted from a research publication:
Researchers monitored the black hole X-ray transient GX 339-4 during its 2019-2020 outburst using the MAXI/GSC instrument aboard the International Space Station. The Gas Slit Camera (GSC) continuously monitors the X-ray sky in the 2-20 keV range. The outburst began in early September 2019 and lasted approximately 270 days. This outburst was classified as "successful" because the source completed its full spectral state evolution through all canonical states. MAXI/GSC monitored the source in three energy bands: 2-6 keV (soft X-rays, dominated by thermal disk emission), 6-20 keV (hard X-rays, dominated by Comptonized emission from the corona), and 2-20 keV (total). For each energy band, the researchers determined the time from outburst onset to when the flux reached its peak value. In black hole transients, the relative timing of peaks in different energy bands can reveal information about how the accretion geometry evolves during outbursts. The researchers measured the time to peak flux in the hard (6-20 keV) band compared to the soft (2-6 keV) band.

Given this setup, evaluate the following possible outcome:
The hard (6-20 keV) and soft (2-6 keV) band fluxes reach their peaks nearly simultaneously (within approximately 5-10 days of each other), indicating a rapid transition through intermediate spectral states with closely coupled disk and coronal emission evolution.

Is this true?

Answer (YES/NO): NO